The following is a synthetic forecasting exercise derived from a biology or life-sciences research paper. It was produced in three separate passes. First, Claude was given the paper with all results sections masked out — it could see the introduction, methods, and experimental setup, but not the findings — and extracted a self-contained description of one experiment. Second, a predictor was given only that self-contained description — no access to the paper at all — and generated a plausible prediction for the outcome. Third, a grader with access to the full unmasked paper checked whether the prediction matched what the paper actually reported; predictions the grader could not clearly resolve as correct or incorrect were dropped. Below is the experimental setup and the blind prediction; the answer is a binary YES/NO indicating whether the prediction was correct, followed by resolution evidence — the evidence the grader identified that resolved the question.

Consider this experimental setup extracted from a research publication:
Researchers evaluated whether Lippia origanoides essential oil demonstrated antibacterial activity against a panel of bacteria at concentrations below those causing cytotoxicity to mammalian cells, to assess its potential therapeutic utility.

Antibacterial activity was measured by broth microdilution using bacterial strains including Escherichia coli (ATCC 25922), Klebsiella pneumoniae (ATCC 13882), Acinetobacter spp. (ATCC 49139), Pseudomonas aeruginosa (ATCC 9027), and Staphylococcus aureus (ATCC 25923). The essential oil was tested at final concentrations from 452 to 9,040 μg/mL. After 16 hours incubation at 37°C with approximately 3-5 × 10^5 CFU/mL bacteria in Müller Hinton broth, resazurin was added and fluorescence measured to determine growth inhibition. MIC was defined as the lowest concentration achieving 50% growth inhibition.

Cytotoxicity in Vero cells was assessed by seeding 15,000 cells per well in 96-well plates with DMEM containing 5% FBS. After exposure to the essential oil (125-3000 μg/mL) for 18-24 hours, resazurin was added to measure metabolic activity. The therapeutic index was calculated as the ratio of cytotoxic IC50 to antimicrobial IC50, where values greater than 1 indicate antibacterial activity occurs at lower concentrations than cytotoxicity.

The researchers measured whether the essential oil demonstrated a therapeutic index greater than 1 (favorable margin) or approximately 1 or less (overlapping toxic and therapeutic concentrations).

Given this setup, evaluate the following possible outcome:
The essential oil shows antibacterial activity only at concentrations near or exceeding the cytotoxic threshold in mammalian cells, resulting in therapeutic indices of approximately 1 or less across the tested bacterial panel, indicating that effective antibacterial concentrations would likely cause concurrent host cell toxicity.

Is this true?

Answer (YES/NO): YES